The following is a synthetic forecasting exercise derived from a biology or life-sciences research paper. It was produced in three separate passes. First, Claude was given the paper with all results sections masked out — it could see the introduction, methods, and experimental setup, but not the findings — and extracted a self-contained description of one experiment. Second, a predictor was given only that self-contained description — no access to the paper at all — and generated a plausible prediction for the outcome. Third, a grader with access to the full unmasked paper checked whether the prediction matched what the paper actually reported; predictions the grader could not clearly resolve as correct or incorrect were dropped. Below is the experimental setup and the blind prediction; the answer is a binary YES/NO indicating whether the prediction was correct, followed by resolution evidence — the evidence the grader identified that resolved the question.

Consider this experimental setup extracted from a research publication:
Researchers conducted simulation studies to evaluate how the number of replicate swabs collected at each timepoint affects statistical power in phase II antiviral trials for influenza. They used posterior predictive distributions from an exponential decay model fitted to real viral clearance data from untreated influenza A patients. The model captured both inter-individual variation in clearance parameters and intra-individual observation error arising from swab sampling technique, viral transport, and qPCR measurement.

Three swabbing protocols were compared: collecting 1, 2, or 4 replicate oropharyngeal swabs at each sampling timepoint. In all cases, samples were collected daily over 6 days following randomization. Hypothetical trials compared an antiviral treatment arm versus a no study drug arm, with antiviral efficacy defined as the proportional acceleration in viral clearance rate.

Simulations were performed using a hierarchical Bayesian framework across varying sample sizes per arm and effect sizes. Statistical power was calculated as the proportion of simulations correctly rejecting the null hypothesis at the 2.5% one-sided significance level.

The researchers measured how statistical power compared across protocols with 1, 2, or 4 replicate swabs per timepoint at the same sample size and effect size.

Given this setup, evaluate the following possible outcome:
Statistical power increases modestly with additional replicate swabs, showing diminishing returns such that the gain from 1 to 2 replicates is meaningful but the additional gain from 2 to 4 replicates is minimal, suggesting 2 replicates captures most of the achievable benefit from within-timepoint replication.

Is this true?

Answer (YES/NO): NO